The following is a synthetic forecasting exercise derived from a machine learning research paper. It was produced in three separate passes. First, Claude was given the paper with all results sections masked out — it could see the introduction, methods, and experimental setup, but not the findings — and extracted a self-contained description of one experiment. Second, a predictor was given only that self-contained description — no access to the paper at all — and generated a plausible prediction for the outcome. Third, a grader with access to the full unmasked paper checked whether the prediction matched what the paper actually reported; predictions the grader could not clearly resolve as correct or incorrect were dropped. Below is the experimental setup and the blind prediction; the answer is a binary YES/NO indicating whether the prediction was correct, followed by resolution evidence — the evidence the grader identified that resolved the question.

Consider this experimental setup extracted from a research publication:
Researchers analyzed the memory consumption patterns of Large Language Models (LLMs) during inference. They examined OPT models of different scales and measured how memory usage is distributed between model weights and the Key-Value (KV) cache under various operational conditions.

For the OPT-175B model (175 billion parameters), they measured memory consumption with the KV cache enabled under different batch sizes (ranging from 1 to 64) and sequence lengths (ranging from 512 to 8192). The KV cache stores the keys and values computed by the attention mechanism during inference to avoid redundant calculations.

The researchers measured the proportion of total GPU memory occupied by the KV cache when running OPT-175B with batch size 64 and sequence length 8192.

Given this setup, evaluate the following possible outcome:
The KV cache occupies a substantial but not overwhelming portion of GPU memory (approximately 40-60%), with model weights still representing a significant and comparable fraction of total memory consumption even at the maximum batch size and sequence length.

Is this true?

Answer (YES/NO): NO